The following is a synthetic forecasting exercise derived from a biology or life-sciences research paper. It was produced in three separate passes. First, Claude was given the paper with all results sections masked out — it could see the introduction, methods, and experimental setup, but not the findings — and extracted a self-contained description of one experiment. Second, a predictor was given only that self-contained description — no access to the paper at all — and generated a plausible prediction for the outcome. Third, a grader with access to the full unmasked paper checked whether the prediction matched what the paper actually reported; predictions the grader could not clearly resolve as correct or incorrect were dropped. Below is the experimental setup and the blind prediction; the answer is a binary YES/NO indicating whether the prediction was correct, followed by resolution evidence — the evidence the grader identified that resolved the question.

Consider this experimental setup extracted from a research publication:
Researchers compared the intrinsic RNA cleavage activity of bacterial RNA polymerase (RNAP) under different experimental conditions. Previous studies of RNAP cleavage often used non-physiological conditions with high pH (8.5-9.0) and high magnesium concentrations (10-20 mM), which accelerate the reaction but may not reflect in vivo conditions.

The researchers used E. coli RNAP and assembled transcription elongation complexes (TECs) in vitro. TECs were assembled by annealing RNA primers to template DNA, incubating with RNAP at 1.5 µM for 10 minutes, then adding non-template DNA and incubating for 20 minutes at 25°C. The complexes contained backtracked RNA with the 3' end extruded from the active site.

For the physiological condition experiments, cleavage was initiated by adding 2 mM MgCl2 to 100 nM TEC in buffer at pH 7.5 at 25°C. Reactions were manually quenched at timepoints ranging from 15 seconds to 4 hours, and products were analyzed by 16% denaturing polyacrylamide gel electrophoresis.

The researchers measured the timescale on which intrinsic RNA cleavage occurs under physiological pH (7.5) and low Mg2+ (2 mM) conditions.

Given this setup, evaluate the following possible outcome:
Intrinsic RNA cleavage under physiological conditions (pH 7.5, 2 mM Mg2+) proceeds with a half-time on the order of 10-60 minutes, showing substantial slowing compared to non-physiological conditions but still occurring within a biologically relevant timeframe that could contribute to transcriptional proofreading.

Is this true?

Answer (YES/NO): YES